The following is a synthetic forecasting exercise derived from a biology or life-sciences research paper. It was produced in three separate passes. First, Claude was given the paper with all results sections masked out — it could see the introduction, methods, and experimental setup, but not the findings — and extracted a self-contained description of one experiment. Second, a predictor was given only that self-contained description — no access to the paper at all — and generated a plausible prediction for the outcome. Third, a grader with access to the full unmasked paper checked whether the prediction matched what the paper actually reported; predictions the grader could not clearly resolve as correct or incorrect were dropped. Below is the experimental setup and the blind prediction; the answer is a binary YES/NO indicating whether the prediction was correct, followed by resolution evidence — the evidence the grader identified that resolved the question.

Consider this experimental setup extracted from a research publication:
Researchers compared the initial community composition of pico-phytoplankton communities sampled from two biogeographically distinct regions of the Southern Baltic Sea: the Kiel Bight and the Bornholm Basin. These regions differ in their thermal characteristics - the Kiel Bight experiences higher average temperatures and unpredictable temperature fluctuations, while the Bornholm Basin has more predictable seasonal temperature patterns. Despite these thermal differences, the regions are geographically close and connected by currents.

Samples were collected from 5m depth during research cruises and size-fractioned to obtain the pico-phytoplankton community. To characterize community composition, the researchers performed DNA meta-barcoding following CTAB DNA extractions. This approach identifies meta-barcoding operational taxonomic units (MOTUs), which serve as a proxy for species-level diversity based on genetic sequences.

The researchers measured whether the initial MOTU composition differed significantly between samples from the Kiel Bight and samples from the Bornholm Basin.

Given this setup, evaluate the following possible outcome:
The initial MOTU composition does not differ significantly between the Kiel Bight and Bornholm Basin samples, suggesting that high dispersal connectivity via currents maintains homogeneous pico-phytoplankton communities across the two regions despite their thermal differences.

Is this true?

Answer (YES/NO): YES